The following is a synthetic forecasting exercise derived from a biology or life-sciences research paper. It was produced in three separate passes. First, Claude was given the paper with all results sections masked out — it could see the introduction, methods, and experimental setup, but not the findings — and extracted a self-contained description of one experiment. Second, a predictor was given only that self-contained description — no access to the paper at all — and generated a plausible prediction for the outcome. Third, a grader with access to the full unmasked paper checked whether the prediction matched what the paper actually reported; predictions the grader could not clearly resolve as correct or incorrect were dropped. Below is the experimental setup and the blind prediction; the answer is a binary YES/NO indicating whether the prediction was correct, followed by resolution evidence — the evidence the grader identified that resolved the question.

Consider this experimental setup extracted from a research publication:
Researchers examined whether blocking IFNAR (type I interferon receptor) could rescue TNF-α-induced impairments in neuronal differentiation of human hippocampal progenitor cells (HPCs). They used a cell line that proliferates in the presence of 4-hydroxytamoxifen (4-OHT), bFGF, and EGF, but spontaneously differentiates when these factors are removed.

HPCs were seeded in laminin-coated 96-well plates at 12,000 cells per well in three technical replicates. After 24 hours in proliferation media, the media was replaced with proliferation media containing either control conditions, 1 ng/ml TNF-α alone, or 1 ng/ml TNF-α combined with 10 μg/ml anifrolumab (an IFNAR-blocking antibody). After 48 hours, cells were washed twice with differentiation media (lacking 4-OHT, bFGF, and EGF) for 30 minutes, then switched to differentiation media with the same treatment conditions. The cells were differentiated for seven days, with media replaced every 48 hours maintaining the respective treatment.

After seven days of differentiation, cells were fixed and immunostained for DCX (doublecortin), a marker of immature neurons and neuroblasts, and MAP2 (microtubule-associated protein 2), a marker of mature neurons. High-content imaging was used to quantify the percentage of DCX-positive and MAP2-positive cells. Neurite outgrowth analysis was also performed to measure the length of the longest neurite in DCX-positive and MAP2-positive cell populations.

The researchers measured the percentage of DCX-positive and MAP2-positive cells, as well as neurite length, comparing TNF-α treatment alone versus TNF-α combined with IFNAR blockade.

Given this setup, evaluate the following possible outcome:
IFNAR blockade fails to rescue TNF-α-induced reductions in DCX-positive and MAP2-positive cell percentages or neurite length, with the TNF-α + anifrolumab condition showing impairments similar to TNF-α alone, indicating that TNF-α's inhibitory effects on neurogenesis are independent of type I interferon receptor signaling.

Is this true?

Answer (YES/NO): NO